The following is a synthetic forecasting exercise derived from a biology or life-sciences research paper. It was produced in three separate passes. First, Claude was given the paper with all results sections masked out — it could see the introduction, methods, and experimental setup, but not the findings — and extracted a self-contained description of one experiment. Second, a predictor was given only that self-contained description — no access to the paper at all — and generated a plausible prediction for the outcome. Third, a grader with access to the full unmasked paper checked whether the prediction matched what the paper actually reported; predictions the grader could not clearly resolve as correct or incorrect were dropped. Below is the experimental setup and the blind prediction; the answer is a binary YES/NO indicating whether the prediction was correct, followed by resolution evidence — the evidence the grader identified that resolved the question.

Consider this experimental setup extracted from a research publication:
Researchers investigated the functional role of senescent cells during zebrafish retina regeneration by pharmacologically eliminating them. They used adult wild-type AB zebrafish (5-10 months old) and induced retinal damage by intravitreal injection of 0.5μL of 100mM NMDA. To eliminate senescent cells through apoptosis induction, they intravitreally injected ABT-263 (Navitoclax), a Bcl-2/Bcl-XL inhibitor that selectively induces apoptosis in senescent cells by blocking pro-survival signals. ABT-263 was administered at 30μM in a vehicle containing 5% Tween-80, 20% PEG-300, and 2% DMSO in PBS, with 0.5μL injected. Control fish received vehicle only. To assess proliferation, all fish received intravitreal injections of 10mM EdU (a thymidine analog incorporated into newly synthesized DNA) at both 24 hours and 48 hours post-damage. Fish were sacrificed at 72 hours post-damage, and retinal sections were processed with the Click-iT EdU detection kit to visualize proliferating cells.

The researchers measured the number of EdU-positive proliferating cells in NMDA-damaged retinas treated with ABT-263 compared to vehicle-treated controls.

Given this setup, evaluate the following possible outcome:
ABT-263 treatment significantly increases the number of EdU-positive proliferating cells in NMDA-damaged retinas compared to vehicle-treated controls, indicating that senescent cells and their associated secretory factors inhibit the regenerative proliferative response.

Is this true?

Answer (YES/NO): NO